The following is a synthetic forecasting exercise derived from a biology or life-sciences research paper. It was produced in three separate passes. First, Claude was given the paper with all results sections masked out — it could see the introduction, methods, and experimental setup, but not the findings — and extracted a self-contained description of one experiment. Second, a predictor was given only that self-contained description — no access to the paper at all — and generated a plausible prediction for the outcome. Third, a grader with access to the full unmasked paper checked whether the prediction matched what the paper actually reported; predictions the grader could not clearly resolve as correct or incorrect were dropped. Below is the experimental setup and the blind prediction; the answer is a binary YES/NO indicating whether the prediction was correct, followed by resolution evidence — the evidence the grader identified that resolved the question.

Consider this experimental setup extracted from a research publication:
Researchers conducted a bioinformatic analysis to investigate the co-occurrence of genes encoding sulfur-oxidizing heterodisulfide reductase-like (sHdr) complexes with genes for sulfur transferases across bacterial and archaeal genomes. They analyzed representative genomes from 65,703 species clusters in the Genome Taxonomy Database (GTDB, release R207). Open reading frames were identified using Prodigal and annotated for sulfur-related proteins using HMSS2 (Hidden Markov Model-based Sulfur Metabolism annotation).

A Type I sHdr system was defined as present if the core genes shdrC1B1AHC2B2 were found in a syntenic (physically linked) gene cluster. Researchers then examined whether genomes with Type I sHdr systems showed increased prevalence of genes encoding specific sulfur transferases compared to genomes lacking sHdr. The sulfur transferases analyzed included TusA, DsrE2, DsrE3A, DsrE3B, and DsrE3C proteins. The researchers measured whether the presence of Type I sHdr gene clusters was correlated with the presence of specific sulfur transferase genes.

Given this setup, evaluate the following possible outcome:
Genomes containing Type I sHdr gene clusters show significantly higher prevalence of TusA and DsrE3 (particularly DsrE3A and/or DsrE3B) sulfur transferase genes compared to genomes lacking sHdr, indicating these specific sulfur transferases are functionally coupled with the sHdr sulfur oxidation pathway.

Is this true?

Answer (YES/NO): NO